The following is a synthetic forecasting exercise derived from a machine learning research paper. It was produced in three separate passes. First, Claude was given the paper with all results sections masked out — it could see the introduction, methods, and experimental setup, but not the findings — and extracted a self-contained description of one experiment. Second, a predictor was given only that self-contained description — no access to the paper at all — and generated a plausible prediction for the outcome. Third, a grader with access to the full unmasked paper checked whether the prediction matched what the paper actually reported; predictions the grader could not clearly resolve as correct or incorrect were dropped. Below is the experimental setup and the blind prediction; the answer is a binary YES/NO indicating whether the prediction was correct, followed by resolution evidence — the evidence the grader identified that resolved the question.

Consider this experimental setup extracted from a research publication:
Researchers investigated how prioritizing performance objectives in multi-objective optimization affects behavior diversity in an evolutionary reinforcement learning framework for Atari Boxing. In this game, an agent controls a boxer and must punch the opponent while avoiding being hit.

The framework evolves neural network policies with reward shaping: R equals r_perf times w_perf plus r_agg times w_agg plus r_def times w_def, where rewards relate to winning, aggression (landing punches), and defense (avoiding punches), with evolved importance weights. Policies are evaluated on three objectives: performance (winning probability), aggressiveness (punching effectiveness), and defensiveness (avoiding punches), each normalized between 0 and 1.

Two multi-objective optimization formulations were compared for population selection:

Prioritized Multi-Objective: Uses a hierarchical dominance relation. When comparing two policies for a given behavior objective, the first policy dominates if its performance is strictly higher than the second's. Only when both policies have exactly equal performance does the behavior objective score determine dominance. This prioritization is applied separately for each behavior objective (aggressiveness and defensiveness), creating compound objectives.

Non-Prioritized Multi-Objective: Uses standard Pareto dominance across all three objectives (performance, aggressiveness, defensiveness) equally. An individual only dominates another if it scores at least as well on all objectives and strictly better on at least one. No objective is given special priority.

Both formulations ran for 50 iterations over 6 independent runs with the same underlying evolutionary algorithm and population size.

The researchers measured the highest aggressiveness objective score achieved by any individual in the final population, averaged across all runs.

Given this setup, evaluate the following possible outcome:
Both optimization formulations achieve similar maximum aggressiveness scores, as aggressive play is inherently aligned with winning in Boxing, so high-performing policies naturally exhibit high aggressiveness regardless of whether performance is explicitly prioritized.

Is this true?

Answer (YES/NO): NO